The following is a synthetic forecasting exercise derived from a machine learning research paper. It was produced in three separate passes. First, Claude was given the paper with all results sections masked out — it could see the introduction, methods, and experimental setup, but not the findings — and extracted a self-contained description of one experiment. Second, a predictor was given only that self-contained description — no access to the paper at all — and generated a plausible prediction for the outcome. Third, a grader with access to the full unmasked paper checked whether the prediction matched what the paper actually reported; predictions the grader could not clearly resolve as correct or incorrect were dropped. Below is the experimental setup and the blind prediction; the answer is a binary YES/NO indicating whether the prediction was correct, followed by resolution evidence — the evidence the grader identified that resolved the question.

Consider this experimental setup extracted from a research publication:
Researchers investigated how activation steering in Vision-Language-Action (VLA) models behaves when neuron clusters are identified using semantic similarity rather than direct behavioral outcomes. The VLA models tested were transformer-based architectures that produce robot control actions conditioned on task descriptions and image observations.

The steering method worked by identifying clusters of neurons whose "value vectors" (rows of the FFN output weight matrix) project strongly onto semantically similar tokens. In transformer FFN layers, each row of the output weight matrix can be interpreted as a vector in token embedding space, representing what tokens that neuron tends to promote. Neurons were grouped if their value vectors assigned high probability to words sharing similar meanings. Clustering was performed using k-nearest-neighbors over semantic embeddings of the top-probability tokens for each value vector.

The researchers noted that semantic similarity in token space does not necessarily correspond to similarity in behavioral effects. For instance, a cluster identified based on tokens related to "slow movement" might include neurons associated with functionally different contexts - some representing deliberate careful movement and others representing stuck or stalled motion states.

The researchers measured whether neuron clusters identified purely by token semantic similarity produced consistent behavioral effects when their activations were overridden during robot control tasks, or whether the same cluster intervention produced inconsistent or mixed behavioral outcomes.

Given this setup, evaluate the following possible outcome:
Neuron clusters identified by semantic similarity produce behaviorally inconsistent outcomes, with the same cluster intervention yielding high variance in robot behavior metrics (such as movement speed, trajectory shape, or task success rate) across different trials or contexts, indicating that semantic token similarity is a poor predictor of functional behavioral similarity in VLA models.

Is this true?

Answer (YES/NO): NO